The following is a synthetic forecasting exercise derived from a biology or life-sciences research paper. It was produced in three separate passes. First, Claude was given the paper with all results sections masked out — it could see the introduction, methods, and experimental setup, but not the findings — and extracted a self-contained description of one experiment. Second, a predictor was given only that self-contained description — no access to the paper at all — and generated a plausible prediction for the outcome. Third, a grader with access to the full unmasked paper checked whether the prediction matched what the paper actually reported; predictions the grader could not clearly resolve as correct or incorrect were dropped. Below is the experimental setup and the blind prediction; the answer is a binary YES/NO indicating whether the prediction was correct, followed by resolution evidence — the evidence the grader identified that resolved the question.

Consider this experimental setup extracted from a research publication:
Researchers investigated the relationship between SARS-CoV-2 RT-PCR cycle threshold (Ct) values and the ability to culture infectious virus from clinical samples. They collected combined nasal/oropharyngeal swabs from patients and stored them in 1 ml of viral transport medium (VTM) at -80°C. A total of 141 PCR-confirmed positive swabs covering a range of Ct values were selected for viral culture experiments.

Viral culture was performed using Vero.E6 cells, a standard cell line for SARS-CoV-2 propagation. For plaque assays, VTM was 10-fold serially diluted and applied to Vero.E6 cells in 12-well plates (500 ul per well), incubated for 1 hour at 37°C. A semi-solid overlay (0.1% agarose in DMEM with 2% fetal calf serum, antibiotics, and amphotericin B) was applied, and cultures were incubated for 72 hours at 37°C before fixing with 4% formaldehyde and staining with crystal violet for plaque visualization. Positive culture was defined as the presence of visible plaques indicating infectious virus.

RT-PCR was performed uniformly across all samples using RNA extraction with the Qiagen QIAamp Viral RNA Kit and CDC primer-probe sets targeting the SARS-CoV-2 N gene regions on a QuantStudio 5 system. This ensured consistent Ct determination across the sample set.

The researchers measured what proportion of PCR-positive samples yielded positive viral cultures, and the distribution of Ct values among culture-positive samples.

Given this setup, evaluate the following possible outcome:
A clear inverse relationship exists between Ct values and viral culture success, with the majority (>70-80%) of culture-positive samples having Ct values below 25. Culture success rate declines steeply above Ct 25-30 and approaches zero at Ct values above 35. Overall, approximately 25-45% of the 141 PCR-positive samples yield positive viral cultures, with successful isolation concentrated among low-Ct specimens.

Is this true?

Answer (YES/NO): YES